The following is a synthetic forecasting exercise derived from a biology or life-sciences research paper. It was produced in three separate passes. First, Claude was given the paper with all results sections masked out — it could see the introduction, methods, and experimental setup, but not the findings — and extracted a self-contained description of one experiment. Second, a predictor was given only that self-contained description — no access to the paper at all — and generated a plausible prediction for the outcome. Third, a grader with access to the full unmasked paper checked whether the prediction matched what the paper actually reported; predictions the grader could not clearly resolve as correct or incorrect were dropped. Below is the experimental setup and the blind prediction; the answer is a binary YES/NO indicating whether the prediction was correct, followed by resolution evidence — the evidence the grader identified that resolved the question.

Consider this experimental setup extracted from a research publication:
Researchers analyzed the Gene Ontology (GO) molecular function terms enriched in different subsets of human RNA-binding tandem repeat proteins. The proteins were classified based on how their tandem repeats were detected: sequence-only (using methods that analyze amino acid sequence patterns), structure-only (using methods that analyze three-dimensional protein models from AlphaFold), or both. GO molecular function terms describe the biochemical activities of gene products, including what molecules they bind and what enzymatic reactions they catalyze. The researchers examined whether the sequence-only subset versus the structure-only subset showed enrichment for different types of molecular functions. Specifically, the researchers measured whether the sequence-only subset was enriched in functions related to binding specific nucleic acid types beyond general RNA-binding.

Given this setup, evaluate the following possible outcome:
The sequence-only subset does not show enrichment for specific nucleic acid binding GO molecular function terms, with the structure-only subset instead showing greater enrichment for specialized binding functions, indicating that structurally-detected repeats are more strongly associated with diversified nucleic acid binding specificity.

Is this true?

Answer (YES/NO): NO